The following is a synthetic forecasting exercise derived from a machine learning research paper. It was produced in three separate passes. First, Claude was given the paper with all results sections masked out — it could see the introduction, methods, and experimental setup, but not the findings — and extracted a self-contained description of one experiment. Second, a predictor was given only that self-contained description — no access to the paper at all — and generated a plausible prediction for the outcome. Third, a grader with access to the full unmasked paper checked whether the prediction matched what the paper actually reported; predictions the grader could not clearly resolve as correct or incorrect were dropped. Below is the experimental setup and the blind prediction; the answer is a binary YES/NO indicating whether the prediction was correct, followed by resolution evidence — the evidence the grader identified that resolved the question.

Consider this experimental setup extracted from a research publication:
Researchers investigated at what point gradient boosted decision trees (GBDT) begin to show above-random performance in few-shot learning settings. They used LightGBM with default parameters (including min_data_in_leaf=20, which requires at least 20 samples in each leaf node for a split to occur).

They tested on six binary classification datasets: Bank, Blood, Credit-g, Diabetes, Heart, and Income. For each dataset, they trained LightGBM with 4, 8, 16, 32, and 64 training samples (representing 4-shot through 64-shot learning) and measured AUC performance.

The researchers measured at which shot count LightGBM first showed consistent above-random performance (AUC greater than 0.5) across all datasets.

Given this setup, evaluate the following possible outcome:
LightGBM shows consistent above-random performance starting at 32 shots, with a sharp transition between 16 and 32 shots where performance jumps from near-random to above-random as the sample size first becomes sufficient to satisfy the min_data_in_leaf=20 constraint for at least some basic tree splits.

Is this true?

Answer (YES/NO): NO